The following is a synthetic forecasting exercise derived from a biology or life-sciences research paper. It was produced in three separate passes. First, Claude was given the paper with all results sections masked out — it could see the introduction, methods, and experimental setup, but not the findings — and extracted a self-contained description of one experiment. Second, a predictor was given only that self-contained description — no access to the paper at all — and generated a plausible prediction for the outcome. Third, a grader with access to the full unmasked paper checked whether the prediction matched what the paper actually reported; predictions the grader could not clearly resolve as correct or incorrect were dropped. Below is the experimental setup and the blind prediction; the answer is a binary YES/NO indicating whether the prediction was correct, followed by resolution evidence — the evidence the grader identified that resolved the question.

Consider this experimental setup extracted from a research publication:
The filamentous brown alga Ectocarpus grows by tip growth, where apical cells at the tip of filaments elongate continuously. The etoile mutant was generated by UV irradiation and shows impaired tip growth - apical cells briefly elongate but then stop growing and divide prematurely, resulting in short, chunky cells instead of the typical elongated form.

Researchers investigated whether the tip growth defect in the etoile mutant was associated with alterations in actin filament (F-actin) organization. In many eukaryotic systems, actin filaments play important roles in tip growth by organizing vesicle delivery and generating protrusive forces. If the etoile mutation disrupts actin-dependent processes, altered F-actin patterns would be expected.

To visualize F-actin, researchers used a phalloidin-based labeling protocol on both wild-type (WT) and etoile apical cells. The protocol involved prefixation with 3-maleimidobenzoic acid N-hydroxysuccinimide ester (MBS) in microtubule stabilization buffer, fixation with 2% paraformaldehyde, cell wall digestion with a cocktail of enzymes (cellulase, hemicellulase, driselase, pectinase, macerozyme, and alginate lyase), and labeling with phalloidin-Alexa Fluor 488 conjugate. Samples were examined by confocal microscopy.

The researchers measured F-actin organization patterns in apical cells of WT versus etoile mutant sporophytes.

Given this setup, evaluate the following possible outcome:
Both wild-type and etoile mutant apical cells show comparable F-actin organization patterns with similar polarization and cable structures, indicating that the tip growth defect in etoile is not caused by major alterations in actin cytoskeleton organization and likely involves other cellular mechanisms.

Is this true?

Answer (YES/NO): YES